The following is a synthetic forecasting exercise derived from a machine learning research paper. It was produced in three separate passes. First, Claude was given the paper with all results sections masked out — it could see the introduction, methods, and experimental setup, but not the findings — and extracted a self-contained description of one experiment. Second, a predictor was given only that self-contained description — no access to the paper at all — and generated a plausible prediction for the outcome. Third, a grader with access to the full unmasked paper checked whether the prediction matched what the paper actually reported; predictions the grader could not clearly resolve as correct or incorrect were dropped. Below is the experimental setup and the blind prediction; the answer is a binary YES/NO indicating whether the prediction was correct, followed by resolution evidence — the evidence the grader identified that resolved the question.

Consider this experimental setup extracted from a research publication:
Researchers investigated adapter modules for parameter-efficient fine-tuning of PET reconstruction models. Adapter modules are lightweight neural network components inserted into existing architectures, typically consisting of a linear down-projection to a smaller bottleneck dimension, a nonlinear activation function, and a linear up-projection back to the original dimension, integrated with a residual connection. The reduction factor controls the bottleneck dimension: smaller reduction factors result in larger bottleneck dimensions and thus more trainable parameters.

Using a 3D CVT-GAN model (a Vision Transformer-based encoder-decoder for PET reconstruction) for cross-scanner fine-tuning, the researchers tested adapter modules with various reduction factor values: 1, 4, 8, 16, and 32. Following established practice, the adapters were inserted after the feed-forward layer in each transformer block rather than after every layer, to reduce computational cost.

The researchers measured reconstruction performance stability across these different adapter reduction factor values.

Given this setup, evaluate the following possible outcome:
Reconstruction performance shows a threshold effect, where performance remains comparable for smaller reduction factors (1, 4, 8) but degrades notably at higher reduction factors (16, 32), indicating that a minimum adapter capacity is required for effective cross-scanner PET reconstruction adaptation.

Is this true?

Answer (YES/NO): NO